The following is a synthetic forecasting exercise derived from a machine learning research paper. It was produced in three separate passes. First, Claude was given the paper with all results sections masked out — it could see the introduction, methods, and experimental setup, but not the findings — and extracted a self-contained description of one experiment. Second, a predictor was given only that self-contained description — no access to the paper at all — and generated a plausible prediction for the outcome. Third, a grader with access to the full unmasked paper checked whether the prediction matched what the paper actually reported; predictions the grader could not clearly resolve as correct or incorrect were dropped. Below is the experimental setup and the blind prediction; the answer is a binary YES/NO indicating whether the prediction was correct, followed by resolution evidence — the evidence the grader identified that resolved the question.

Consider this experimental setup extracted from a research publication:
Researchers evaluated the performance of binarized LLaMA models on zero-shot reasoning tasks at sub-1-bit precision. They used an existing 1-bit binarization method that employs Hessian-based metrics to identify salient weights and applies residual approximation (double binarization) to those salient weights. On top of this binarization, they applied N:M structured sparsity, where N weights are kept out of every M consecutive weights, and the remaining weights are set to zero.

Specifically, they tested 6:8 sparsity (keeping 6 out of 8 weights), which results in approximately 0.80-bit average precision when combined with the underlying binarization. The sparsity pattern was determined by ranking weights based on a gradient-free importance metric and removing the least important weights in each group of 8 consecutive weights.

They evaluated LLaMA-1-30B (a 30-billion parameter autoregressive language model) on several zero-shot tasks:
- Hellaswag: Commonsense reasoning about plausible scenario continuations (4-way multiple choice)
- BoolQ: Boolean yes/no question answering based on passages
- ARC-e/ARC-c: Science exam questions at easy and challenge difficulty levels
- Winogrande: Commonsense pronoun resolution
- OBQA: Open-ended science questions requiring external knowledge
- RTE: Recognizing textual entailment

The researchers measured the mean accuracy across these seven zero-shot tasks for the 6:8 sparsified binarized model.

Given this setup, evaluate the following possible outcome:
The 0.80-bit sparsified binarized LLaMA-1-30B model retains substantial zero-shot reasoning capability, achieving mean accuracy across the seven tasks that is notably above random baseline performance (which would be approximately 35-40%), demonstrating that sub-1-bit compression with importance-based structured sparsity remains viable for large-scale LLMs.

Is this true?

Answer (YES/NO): YES